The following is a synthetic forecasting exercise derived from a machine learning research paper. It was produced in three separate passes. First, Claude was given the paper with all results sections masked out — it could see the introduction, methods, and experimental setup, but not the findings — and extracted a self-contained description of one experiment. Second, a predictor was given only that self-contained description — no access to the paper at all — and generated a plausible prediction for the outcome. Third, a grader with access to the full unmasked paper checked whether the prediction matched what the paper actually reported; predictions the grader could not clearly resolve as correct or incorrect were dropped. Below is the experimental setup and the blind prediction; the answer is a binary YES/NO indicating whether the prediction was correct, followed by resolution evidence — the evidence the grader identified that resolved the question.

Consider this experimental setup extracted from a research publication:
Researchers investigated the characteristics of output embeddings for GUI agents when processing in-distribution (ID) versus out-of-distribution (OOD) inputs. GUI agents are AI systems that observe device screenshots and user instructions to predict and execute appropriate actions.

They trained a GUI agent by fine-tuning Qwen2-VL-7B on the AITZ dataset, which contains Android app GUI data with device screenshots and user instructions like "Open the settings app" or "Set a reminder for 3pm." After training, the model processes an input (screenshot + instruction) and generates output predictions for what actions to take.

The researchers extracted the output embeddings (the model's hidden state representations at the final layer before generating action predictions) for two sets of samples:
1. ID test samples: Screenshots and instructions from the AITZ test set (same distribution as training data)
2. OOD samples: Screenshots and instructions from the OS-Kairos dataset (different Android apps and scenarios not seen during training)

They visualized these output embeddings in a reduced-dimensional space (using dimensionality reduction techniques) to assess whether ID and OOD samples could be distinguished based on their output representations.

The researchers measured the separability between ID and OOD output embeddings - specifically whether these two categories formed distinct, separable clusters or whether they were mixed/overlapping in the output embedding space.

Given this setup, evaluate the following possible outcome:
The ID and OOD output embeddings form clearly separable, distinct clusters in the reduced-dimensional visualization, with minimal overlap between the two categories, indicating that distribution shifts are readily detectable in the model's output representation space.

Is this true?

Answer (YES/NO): NO